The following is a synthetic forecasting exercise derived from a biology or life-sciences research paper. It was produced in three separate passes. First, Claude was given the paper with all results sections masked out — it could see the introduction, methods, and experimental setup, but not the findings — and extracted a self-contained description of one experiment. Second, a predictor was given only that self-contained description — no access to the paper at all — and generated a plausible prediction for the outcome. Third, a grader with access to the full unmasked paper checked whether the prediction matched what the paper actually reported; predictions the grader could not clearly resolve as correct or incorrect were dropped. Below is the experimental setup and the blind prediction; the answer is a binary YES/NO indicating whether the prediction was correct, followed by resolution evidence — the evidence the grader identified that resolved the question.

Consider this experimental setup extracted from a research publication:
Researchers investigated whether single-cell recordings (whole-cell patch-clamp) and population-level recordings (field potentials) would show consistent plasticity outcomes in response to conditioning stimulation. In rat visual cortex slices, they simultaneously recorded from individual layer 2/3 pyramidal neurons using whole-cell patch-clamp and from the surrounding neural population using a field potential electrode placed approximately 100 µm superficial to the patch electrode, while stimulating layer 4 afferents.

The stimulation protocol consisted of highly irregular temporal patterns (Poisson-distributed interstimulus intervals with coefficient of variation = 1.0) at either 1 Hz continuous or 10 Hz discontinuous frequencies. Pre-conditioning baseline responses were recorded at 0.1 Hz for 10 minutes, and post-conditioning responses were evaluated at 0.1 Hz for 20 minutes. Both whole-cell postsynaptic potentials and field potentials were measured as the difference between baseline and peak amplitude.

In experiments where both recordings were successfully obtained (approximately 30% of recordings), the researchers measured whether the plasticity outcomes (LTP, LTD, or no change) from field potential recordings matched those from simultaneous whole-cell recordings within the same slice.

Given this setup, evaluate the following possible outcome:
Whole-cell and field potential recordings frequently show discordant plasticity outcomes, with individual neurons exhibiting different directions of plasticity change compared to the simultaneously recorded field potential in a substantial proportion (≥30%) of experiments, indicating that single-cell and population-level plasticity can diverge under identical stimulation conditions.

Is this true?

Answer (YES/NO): NO